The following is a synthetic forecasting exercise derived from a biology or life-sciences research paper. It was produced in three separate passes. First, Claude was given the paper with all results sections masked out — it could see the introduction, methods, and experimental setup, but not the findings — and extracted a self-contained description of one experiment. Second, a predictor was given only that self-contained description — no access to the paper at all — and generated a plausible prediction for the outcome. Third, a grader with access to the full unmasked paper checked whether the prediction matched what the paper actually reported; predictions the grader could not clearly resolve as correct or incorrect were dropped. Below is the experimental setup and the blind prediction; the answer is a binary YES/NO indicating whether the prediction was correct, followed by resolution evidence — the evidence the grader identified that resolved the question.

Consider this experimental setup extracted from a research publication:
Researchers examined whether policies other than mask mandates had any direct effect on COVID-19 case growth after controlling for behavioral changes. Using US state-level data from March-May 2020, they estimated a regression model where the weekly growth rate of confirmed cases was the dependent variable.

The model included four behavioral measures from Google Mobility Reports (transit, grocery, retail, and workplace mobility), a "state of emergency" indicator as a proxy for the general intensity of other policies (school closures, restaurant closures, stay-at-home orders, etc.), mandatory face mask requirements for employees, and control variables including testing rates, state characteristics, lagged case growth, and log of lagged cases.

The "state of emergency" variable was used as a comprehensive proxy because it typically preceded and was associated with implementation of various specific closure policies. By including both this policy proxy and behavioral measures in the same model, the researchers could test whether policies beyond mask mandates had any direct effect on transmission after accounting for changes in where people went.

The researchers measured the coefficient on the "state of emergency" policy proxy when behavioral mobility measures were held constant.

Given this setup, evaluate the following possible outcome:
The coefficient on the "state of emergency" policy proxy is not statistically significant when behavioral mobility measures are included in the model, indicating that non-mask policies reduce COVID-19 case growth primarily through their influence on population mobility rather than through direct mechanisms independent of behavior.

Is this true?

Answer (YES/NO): YES